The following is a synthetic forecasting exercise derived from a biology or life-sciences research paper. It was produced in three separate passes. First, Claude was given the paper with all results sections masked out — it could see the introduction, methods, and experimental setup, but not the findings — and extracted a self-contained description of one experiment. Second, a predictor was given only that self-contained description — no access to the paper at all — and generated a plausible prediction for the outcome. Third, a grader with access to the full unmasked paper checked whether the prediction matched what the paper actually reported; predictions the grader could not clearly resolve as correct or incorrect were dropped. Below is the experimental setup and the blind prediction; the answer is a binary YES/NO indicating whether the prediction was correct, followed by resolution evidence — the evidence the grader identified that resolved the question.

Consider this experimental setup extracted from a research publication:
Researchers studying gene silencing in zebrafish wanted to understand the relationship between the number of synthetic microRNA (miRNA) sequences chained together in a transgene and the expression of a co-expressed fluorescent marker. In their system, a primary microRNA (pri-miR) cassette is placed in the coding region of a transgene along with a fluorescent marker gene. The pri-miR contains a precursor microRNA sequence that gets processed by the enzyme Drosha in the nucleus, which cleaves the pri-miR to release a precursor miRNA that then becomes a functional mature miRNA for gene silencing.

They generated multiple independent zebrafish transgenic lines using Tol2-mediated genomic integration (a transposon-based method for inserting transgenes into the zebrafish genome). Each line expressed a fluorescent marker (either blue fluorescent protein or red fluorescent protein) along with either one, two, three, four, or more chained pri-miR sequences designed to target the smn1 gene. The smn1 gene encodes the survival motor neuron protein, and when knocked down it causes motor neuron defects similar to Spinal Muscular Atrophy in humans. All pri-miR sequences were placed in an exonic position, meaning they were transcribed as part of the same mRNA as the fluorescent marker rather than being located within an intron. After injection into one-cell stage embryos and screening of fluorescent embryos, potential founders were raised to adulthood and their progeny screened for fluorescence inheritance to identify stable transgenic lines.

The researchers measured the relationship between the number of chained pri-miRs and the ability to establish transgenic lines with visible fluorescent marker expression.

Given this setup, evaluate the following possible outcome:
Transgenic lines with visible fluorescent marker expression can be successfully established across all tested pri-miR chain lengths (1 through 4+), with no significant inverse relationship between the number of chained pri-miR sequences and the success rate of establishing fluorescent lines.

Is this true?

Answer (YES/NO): NO